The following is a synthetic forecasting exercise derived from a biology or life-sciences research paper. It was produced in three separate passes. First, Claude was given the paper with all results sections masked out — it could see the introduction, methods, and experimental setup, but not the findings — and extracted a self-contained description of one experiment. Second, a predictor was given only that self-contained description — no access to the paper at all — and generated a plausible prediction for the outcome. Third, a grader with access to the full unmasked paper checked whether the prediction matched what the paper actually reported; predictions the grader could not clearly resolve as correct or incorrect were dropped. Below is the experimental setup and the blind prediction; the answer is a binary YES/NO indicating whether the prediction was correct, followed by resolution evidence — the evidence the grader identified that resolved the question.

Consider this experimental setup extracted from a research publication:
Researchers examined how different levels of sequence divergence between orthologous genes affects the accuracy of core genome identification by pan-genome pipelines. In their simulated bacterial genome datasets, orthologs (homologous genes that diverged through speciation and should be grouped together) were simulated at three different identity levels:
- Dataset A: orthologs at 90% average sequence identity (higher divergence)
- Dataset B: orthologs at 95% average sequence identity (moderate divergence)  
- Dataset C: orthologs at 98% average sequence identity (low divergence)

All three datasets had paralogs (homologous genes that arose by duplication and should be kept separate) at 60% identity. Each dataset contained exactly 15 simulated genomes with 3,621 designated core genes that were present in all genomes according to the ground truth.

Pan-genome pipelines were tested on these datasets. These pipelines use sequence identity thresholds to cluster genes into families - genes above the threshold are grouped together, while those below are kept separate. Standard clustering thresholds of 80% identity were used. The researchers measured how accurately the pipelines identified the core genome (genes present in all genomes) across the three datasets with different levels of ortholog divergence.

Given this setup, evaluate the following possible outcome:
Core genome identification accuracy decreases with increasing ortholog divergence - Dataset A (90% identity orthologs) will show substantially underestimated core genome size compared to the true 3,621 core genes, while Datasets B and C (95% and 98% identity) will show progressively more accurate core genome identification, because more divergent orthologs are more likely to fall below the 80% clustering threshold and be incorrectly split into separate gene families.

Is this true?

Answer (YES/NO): NO